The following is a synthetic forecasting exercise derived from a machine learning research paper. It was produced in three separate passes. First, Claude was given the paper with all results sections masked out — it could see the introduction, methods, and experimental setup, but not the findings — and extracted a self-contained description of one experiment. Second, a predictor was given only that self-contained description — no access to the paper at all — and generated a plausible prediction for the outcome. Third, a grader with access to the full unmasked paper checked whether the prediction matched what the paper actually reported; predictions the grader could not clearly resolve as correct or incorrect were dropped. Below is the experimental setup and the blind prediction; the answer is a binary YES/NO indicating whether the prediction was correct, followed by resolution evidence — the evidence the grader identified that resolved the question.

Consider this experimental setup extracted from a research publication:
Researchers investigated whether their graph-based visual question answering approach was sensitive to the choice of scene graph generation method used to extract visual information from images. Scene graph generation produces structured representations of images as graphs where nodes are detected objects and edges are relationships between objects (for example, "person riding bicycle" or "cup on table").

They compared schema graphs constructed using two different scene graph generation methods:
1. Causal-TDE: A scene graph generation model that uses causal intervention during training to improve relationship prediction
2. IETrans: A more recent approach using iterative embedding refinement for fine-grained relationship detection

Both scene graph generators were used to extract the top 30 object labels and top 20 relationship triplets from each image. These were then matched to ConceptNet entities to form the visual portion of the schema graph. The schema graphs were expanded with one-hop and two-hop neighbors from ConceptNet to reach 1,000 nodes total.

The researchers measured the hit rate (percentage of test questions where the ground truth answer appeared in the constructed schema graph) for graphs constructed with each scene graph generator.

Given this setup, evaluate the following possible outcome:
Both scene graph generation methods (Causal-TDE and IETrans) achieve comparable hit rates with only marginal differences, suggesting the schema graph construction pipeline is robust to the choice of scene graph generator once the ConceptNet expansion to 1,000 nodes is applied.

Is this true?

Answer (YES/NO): YES